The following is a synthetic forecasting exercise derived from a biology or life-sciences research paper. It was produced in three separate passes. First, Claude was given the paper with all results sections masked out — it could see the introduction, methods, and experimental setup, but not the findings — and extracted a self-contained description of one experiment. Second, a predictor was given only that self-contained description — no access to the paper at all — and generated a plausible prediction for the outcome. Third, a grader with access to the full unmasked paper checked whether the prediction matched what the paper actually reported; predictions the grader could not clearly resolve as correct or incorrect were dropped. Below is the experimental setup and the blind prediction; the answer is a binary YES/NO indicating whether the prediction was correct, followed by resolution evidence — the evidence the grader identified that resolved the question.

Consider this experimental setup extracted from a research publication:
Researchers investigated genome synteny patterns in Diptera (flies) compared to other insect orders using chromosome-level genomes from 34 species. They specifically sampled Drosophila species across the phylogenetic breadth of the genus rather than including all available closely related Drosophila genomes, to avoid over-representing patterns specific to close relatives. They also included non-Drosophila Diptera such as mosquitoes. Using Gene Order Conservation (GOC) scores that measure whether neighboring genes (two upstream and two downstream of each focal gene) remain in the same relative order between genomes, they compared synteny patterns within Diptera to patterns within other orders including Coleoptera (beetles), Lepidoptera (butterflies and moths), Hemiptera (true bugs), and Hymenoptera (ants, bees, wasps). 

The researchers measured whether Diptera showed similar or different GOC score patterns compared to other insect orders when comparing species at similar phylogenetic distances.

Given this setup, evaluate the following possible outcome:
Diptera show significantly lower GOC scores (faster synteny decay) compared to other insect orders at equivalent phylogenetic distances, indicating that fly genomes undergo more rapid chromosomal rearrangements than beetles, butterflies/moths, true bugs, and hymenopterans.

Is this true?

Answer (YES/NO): NO